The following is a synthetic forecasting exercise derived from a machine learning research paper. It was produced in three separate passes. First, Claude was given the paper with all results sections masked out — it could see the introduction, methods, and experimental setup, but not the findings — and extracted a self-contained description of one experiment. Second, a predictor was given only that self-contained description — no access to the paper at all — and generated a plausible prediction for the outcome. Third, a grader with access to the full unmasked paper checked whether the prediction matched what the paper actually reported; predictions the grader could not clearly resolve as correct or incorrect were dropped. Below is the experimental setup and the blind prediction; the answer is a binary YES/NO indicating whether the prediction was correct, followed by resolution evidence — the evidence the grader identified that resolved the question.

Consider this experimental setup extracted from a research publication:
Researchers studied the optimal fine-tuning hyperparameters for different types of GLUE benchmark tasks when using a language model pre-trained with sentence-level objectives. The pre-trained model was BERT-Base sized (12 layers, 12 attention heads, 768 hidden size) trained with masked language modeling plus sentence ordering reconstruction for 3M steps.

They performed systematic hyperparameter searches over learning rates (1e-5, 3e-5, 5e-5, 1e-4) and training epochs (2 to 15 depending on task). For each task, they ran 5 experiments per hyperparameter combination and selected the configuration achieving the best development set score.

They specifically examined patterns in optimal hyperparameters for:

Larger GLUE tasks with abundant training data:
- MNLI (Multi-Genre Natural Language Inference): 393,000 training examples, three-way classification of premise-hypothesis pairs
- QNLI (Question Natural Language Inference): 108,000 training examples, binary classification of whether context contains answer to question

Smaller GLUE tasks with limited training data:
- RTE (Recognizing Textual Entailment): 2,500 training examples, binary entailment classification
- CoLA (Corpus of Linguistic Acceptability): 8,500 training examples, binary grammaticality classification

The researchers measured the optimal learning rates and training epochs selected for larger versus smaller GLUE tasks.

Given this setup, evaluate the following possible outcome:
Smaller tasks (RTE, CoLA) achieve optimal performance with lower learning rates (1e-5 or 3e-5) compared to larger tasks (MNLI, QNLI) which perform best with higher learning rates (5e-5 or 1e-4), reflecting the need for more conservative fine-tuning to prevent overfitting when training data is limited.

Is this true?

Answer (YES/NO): NO